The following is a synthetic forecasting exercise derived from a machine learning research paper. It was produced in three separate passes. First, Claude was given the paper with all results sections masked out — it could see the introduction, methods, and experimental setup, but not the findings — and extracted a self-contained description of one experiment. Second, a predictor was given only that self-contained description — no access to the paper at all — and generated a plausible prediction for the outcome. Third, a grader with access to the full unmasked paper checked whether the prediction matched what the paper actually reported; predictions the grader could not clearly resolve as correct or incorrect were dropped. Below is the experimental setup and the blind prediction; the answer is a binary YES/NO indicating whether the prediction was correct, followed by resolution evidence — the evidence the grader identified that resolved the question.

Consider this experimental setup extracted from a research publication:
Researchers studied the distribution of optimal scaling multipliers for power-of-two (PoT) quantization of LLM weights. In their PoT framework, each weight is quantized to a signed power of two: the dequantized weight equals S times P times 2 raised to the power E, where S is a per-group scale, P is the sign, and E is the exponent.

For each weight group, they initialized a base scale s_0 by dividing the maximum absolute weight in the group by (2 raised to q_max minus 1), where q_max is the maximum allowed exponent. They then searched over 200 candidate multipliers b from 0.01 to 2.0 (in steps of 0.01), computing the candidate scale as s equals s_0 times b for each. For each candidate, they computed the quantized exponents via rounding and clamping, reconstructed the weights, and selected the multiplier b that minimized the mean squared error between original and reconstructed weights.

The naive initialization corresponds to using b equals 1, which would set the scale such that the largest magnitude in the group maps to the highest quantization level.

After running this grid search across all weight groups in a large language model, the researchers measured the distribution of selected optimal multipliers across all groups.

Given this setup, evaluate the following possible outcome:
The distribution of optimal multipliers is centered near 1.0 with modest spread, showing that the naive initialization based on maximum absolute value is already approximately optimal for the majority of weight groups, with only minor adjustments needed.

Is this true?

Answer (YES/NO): NO